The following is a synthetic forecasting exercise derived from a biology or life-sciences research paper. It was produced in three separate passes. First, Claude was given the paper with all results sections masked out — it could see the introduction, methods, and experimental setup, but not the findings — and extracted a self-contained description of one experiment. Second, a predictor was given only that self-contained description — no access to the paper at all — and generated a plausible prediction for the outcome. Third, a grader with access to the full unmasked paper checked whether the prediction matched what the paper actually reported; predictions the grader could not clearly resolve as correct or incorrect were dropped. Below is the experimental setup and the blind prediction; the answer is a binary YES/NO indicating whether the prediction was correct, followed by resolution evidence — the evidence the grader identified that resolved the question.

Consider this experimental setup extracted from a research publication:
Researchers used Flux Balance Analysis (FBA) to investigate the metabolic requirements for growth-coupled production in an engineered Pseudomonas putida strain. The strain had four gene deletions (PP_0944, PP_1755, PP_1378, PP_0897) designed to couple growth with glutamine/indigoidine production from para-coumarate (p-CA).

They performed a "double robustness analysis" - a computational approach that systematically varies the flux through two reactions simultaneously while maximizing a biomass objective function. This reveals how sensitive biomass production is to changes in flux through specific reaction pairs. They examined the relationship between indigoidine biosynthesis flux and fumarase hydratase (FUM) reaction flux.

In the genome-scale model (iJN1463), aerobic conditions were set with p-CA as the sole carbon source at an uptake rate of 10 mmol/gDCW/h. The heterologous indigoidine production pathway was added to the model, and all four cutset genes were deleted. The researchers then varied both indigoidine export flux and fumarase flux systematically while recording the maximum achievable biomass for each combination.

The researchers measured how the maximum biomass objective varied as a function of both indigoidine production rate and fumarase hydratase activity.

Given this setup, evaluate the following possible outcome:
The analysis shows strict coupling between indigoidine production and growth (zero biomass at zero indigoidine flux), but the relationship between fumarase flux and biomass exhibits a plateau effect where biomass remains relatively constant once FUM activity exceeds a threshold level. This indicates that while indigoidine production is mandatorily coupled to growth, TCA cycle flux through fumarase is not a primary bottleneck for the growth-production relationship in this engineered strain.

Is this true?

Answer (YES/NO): NO